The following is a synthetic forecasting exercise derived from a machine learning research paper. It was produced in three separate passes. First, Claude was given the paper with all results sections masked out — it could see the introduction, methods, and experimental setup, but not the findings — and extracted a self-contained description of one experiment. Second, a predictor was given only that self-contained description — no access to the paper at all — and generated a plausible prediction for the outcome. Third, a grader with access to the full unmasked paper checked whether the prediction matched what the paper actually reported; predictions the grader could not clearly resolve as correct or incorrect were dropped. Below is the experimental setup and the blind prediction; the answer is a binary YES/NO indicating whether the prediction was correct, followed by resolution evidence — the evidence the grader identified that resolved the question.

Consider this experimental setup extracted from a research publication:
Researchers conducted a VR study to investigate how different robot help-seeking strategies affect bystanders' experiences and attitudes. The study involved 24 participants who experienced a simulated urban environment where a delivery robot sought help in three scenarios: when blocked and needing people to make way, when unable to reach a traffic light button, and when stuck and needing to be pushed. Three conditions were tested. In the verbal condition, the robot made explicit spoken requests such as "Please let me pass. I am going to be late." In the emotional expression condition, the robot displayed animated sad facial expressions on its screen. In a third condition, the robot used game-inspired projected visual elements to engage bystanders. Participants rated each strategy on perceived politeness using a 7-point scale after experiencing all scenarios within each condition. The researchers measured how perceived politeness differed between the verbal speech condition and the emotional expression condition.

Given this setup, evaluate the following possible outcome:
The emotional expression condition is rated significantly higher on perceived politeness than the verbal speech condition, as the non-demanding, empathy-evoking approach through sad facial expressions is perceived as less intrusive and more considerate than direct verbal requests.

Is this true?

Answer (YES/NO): YES